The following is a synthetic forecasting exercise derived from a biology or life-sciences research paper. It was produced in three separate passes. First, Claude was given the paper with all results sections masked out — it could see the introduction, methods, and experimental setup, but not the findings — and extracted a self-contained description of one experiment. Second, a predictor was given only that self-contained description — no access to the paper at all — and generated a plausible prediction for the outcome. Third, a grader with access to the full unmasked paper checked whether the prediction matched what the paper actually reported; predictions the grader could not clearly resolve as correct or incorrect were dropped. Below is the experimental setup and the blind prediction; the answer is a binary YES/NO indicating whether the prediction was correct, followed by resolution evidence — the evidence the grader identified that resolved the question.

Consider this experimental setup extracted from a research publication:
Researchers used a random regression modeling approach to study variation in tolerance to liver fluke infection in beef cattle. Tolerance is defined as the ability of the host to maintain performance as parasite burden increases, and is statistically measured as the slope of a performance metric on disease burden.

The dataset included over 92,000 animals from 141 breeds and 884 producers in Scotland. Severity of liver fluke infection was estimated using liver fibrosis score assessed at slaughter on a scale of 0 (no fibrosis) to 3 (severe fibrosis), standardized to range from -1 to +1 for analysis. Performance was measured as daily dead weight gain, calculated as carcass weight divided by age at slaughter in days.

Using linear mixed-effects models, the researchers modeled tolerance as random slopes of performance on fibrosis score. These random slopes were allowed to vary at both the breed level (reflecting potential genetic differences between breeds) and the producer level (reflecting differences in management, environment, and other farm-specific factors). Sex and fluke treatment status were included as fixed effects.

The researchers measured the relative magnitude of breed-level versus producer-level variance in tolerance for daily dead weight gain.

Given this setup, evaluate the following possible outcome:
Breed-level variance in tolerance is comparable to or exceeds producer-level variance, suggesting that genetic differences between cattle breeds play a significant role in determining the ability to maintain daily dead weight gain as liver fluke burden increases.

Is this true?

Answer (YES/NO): NO